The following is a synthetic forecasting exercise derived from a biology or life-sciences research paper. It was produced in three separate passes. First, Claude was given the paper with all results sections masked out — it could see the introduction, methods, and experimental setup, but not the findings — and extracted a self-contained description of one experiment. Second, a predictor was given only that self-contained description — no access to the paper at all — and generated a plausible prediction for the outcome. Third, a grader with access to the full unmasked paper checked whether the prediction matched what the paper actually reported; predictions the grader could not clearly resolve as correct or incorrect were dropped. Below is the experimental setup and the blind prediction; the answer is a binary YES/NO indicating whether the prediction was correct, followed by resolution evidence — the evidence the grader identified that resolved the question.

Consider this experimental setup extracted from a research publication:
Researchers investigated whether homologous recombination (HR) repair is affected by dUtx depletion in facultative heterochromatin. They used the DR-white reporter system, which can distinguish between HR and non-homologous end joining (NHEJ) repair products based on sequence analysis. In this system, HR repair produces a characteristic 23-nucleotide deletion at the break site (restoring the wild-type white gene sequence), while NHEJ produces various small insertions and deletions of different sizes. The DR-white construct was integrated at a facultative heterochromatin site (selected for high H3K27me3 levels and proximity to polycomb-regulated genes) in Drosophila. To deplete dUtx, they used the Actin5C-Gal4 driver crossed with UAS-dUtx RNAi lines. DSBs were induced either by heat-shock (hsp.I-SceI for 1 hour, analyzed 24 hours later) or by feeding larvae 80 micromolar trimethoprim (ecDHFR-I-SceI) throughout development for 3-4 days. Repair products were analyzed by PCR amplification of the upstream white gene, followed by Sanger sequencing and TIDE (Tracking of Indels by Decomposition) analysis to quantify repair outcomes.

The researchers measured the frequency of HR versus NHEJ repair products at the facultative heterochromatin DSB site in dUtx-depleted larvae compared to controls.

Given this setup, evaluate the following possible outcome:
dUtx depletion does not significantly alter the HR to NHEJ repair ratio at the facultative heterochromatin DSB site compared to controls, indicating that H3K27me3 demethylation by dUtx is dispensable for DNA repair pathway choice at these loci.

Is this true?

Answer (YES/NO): NO